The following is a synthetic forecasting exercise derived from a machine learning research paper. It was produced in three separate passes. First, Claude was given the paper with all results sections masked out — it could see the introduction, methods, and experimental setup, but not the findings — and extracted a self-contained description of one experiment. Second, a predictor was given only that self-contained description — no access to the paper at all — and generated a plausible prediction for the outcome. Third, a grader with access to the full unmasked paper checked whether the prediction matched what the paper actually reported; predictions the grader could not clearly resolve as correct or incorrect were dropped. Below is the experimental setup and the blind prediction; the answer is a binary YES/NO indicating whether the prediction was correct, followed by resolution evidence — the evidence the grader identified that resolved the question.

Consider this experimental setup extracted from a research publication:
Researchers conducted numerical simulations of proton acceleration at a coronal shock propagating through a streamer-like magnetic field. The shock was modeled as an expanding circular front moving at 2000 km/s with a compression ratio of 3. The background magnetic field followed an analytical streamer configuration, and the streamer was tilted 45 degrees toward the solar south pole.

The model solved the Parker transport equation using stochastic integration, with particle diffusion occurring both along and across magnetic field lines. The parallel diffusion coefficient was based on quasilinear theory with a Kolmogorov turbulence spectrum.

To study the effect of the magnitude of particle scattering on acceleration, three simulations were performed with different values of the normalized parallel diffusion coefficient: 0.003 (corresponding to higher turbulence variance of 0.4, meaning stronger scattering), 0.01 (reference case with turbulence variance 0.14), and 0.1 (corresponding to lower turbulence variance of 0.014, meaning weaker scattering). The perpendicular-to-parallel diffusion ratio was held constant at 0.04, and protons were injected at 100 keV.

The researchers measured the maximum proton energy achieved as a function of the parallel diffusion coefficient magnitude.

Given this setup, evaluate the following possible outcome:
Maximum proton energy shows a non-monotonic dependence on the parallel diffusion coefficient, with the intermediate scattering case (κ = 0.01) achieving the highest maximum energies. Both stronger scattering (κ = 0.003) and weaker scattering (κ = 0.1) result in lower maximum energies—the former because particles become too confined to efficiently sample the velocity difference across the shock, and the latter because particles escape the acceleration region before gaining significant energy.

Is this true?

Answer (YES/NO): NO